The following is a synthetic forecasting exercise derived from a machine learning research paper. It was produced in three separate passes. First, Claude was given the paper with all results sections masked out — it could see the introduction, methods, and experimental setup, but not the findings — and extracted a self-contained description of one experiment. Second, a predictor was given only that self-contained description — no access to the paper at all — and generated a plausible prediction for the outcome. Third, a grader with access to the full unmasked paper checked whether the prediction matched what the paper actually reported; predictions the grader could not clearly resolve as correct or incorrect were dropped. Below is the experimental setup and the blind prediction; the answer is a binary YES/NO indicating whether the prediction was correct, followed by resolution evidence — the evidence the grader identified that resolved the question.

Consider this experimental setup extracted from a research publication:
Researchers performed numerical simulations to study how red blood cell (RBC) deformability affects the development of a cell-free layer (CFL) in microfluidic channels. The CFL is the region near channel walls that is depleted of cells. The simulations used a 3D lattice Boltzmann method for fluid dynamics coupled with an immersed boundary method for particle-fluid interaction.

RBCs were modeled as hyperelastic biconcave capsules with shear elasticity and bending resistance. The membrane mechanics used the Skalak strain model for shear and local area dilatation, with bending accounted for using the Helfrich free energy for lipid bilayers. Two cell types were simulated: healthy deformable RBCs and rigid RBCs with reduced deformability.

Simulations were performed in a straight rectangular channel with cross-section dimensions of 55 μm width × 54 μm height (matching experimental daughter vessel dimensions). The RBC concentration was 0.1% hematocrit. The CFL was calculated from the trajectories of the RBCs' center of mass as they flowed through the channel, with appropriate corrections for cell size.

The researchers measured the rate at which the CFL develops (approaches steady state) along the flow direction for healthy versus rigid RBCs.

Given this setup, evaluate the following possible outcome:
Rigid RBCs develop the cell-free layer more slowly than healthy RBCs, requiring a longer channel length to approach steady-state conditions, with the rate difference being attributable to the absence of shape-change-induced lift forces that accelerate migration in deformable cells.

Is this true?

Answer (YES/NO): YES